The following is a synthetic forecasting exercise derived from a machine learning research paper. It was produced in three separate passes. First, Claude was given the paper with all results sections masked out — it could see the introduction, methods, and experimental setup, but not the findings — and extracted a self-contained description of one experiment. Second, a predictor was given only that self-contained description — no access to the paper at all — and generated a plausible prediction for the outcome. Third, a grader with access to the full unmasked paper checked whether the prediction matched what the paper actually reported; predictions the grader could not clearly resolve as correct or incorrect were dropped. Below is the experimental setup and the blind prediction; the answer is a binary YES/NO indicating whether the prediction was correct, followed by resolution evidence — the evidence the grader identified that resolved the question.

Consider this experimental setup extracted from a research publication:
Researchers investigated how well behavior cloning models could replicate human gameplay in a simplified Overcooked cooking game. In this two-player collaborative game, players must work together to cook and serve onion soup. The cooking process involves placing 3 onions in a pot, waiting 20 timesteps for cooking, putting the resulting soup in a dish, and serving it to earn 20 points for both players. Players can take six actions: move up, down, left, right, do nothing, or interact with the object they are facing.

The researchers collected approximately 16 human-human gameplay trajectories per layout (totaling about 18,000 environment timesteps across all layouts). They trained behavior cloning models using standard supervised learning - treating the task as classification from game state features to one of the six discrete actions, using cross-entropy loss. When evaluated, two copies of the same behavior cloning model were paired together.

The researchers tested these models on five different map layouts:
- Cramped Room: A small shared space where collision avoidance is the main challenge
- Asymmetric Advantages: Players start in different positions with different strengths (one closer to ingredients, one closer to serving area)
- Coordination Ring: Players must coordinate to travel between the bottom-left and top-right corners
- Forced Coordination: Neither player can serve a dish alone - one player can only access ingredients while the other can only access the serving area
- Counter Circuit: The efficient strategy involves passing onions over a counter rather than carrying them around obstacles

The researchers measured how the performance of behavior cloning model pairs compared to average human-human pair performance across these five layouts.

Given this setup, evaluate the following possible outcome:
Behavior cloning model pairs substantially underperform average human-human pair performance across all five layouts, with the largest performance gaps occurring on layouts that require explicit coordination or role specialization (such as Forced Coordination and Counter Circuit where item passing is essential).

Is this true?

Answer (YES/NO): NO